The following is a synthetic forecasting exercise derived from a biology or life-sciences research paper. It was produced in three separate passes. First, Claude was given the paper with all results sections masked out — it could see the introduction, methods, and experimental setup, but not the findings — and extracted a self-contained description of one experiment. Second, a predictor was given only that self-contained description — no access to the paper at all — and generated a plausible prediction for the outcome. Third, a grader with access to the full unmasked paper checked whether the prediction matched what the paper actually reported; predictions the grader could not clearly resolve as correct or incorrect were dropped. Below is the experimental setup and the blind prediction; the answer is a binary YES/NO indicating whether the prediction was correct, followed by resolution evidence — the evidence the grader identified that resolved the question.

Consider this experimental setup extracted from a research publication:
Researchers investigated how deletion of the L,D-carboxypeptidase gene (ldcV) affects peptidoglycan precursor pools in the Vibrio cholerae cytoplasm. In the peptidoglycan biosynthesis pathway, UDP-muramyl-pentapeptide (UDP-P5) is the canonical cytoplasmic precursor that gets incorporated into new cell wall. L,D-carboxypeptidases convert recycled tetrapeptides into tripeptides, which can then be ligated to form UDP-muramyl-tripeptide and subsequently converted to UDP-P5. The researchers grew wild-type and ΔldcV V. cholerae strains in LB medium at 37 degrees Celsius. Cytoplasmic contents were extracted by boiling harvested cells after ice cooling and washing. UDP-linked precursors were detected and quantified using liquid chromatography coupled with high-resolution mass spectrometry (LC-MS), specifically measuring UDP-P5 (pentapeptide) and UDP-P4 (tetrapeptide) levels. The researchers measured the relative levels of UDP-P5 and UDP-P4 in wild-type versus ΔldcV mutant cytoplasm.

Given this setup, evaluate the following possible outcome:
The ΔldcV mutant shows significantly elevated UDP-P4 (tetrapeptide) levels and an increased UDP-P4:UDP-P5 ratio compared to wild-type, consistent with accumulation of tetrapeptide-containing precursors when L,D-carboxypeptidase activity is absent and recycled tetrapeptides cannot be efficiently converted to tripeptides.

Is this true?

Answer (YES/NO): YES